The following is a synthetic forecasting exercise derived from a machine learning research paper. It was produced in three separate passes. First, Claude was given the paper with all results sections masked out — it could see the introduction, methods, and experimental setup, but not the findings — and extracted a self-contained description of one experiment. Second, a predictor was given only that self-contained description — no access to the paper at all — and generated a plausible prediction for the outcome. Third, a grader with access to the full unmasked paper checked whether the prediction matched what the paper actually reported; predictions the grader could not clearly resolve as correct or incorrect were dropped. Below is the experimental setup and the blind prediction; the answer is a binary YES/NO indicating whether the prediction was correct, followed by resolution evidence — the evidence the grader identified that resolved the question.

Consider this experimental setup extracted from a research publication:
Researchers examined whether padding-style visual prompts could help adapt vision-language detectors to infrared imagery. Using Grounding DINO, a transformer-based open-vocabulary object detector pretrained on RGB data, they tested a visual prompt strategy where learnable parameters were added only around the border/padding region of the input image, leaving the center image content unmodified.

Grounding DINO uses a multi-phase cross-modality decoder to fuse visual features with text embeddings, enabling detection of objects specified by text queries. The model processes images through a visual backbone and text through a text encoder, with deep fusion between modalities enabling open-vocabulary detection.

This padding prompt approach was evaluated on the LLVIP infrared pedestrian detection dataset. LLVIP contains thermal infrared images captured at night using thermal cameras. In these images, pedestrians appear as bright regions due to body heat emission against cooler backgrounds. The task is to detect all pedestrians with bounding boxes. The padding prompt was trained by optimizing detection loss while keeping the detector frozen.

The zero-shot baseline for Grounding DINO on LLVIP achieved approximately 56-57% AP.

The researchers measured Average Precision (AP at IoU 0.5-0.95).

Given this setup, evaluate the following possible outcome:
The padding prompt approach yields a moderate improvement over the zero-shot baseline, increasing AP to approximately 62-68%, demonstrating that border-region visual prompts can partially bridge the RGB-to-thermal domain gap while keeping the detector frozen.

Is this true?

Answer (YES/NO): NO